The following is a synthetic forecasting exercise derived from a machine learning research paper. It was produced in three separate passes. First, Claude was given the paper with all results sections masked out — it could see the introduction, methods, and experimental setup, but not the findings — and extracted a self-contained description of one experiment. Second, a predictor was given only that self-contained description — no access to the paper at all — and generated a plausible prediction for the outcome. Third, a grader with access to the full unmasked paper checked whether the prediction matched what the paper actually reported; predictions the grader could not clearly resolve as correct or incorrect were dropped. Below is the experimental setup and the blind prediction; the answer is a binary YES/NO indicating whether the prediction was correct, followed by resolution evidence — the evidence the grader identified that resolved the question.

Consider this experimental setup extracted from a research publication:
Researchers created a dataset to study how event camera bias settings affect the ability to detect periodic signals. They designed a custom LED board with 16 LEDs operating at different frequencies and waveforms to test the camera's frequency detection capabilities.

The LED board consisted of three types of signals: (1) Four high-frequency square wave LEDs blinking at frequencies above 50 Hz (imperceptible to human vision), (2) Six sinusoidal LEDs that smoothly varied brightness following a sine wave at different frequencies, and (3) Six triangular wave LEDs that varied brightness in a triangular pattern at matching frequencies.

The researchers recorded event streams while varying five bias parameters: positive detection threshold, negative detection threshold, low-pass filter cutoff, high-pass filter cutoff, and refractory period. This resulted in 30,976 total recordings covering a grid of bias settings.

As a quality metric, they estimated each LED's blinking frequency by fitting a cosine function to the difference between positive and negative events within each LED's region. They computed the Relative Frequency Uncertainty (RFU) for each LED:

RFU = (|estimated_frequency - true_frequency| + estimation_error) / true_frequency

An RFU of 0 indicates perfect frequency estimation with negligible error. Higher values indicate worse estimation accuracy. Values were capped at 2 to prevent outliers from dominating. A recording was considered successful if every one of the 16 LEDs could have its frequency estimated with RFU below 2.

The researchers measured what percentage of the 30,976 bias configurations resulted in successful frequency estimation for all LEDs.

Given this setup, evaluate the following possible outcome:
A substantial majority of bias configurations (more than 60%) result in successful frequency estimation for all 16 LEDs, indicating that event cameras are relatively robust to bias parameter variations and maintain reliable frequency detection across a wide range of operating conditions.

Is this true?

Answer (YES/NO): NO